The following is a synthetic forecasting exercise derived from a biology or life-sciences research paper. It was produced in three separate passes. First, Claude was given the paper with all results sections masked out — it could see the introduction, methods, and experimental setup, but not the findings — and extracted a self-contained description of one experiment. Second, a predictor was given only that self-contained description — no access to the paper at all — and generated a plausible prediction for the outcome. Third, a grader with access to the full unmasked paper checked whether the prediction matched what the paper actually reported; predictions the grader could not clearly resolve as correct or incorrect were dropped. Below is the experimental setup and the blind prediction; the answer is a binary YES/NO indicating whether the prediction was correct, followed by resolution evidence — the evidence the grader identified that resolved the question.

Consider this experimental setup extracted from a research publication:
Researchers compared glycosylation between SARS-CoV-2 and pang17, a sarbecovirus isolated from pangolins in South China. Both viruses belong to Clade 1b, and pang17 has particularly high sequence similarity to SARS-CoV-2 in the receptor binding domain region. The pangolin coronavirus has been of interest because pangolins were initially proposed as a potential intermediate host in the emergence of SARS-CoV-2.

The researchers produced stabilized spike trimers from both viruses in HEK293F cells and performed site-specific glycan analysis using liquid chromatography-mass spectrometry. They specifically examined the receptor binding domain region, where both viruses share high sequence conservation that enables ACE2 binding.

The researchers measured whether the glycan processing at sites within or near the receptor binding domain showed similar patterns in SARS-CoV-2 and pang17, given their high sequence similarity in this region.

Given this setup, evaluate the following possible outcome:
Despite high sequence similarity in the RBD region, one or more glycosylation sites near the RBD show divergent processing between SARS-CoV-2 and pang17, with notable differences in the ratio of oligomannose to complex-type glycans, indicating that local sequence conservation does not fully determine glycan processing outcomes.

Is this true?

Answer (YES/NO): YES